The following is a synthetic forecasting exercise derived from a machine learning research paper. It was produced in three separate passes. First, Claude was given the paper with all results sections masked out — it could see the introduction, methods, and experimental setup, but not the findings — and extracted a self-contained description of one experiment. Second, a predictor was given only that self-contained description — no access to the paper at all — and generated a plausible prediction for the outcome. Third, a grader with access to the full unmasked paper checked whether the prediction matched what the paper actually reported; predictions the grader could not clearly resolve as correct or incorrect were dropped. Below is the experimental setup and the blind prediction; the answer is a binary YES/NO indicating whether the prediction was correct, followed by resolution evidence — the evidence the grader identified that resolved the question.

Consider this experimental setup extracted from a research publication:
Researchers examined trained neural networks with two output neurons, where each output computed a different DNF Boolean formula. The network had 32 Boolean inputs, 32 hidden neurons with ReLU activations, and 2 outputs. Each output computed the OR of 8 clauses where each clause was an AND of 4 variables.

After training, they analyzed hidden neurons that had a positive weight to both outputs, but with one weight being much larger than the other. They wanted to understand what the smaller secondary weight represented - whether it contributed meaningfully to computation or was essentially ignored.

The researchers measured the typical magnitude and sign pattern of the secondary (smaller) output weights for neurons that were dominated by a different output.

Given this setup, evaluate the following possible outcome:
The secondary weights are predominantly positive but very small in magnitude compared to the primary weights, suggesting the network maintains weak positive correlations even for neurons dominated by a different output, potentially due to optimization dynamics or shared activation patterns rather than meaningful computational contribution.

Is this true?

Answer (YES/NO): YES